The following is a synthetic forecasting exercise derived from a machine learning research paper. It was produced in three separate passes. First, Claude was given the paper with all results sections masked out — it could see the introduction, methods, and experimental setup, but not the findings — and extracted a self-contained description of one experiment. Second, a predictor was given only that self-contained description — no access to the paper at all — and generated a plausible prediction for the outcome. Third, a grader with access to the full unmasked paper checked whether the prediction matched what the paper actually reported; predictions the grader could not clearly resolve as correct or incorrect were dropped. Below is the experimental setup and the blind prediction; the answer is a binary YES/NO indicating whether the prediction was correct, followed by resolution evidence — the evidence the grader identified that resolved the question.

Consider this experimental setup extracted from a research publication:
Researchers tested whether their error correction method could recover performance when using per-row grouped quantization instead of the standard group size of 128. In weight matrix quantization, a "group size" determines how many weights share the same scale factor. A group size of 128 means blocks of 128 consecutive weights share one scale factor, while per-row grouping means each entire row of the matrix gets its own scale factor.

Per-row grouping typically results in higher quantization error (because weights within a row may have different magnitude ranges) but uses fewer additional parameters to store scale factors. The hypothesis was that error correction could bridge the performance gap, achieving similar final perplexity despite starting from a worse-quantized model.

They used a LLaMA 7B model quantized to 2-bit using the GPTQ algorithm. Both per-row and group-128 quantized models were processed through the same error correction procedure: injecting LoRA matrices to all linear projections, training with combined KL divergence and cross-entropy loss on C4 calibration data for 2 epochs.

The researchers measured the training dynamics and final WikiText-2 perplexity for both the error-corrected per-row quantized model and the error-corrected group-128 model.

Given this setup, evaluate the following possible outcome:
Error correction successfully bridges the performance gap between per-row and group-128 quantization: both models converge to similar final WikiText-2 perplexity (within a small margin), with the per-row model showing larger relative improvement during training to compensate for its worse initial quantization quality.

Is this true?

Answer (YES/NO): NO